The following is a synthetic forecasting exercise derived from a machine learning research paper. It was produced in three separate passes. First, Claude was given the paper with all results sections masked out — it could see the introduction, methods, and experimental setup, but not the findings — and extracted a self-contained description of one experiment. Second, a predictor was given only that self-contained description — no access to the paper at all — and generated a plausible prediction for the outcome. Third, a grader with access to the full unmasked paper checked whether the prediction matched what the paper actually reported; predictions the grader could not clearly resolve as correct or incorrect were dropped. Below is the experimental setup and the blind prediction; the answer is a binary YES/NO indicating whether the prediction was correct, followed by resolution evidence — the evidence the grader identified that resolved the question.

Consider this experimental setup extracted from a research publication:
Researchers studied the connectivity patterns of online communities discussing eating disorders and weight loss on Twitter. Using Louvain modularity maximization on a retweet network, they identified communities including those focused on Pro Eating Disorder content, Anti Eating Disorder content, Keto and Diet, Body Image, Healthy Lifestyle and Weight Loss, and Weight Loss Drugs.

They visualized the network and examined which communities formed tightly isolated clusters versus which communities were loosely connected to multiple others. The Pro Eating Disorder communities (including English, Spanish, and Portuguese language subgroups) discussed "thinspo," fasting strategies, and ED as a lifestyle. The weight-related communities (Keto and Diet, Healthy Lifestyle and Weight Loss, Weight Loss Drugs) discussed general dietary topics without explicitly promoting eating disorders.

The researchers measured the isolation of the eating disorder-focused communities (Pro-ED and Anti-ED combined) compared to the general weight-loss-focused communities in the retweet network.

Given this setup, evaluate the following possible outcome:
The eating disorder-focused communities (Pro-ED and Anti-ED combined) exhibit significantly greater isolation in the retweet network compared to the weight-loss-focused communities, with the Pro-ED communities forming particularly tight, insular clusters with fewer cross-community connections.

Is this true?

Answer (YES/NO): YES